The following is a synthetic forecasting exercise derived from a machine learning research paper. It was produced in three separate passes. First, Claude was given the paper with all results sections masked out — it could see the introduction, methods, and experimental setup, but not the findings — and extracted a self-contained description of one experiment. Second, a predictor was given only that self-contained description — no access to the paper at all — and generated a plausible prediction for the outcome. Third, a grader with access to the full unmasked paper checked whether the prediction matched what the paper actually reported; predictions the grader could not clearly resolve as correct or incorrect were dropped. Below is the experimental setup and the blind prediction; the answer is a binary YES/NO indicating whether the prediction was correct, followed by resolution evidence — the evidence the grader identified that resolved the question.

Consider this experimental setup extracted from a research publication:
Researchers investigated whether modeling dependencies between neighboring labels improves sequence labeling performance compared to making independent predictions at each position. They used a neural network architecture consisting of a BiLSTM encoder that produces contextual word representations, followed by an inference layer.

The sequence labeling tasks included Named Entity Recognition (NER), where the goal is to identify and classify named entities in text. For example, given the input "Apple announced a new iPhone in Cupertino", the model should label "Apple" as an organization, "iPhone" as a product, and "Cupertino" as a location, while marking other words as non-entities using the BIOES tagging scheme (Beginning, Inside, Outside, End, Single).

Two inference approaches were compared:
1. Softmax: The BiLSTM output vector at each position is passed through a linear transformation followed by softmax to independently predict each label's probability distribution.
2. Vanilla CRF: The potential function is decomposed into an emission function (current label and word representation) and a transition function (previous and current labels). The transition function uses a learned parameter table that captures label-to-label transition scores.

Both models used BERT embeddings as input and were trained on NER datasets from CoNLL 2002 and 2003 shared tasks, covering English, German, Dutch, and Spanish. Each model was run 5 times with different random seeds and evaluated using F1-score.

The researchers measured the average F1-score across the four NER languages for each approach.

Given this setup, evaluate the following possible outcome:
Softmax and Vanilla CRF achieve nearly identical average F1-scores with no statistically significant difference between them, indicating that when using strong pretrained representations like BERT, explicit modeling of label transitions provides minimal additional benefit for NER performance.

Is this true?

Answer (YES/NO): NO